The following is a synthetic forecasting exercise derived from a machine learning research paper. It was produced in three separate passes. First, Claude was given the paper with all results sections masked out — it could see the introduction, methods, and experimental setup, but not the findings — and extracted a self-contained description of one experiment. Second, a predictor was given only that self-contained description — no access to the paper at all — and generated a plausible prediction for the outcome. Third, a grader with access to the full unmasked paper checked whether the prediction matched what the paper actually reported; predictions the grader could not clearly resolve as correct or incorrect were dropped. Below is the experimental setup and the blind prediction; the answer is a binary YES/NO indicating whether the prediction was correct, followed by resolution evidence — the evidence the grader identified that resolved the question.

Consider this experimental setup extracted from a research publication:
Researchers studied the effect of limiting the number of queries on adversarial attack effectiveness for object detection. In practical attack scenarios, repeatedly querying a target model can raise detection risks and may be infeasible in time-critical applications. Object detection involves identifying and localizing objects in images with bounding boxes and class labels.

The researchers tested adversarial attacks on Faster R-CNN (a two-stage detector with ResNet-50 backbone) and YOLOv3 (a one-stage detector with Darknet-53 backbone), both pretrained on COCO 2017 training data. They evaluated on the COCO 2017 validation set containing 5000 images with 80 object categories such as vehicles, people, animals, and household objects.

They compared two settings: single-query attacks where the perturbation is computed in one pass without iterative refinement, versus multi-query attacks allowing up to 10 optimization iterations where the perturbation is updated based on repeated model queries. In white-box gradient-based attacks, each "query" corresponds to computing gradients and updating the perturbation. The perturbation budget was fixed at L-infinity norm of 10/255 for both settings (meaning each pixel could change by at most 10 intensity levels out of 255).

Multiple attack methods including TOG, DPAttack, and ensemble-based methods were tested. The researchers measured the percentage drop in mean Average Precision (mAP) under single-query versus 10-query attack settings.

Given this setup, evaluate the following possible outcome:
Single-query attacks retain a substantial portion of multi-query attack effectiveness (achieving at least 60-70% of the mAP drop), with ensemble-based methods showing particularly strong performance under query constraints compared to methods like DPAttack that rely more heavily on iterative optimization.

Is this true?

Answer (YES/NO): NO